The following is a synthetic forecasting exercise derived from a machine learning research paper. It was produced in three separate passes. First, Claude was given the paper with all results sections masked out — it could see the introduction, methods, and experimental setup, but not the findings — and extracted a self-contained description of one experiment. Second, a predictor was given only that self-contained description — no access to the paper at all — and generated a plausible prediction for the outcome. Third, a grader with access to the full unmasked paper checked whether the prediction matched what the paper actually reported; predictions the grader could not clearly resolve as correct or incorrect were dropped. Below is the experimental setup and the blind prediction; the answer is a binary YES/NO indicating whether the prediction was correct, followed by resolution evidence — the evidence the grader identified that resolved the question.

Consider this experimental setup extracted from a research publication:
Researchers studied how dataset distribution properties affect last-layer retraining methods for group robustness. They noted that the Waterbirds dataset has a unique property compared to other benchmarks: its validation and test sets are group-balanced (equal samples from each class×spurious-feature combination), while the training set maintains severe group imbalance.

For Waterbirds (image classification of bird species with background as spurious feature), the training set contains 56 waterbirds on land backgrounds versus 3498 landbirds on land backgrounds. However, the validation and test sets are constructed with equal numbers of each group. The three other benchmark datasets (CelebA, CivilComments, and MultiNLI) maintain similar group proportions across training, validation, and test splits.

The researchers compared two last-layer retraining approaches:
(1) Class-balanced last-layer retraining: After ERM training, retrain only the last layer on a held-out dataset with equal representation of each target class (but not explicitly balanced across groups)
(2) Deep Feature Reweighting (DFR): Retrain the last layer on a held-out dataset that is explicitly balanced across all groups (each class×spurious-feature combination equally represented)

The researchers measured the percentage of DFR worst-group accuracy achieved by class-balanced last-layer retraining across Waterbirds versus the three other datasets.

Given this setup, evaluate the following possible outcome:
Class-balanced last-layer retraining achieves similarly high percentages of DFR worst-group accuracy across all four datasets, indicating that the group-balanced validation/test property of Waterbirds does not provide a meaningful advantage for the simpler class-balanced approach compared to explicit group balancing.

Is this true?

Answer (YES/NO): NO